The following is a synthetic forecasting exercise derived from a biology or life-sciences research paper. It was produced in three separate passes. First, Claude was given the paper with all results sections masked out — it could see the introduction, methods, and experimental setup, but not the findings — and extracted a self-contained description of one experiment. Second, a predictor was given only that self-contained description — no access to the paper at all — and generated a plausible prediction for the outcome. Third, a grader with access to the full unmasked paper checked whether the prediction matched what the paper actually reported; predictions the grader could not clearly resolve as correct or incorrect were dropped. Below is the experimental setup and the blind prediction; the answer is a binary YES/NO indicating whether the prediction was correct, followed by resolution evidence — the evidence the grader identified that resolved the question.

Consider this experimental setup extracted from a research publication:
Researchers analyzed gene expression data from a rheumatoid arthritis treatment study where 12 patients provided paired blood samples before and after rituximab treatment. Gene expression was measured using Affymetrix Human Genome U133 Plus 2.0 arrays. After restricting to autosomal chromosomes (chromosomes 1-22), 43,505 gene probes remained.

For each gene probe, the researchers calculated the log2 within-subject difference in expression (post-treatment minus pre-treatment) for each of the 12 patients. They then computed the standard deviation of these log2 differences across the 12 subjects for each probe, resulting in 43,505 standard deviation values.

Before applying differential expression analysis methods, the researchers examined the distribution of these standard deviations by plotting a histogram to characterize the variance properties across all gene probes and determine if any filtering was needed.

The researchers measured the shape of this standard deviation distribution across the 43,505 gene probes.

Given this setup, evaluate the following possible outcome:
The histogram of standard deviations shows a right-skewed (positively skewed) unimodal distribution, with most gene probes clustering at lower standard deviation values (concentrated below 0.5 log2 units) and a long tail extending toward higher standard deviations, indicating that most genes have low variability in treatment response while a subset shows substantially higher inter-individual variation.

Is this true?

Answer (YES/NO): NO